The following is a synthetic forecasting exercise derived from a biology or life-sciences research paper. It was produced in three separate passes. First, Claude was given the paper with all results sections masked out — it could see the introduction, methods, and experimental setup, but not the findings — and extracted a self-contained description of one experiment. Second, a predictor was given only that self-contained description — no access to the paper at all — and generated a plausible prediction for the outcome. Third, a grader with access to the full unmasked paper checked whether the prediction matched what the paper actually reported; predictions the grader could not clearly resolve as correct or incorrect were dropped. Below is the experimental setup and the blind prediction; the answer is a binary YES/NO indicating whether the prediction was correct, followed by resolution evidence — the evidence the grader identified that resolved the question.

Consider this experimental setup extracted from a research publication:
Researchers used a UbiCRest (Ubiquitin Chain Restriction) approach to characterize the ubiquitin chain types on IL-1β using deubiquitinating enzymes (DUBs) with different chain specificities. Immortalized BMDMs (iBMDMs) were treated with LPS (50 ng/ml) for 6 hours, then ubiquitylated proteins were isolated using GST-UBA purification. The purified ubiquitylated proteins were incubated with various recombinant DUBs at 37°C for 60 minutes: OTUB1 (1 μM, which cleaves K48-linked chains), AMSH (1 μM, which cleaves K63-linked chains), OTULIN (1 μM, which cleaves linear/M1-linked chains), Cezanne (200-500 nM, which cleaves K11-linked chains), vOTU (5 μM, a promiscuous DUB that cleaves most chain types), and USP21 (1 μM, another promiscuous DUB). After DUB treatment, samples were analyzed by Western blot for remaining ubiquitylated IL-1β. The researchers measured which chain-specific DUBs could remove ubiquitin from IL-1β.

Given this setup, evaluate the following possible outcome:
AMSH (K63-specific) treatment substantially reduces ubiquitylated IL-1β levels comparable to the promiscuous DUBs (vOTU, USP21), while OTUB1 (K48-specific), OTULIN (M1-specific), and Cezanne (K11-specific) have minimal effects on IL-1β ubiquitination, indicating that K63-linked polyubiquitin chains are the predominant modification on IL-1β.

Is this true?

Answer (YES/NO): NO